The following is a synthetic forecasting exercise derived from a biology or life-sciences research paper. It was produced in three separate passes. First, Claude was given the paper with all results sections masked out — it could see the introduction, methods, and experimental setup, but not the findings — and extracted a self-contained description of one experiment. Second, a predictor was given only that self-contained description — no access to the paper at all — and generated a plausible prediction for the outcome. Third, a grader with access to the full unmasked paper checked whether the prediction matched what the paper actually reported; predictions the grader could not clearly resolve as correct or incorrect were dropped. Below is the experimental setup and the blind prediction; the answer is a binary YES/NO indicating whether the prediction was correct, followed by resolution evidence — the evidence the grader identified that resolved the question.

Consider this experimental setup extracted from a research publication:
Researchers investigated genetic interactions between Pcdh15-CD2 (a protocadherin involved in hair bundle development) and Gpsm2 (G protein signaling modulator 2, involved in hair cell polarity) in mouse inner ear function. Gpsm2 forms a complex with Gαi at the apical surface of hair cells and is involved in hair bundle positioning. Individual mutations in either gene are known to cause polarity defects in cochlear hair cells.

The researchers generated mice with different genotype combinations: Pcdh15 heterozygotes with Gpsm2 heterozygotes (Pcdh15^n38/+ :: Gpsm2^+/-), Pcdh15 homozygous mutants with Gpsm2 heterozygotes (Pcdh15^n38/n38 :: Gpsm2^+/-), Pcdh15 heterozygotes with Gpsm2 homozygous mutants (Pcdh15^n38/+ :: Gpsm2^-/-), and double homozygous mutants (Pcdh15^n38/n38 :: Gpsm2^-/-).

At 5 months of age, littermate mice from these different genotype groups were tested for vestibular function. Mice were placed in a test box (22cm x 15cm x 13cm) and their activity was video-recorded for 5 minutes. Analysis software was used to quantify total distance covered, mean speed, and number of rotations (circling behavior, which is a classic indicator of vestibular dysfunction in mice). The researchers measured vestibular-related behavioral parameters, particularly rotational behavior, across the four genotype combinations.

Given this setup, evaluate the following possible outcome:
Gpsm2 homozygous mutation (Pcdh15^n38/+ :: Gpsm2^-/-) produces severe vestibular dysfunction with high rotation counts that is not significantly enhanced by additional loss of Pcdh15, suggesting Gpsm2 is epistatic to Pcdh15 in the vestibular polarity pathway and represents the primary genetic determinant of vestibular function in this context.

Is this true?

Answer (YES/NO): NO